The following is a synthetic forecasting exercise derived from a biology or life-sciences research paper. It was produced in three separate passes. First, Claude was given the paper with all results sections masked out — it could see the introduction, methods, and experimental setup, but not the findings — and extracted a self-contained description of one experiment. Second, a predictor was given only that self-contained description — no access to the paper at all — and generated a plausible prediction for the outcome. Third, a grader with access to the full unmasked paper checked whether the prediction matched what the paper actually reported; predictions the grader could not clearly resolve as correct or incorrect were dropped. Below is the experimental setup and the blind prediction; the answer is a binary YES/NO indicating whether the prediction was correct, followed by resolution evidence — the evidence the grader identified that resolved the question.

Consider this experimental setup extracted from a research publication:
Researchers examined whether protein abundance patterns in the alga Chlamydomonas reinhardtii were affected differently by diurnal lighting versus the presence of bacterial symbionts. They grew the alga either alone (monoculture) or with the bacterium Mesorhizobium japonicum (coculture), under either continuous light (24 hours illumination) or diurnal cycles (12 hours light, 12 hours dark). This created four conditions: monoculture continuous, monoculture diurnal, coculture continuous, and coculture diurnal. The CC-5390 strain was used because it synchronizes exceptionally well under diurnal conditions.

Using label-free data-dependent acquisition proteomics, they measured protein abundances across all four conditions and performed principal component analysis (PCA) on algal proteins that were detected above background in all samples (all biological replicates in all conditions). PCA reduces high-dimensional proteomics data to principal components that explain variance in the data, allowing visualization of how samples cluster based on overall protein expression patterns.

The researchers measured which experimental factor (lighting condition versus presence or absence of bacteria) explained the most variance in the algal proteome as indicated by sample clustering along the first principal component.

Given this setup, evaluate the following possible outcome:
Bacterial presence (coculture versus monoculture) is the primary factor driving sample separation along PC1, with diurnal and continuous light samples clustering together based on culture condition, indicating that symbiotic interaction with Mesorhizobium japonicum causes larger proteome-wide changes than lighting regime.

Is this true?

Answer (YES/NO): NO